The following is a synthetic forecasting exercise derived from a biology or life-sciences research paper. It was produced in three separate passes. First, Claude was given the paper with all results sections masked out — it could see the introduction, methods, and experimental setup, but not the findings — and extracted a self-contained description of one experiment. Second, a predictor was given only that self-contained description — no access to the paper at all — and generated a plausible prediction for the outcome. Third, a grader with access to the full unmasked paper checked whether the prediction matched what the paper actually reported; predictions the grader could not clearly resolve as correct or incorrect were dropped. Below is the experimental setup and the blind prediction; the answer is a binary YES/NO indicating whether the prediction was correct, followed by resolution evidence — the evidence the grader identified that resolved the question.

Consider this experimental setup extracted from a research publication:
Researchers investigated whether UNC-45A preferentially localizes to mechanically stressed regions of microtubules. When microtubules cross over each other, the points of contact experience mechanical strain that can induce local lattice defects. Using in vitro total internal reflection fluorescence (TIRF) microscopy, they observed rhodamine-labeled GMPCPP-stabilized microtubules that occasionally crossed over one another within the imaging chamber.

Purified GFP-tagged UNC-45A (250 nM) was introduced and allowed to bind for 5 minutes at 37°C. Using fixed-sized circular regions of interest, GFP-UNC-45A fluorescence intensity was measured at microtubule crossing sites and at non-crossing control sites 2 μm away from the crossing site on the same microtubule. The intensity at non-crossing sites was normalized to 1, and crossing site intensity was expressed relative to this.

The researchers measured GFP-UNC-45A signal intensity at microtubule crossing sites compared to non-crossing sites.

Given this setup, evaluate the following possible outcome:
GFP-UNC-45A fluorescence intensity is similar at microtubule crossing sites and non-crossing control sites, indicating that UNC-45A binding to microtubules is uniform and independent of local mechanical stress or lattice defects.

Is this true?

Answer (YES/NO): NO